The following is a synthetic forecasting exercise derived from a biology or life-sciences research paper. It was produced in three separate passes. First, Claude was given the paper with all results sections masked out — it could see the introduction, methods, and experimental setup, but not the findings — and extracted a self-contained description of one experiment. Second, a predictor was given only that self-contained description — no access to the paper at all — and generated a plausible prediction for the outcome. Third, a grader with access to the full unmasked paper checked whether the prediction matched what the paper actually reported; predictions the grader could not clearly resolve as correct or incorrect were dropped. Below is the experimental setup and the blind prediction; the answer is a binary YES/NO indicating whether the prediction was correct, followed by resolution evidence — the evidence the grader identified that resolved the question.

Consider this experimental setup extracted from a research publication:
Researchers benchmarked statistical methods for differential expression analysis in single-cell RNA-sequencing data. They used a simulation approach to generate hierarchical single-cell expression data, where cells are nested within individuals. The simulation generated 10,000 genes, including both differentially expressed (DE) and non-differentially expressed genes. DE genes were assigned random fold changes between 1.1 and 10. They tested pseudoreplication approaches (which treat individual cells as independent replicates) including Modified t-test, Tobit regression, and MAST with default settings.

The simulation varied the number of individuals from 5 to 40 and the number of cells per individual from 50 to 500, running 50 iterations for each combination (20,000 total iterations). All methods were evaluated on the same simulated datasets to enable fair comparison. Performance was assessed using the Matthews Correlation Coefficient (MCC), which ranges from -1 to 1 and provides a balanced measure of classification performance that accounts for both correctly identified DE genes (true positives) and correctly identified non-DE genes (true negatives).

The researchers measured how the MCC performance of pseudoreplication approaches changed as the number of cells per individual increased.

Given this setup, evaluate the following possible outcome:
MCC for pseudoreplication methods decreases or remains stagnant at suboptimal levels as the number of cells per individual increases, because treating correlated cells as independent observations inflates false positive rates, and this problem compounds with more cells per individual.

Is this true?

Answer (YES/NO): YES